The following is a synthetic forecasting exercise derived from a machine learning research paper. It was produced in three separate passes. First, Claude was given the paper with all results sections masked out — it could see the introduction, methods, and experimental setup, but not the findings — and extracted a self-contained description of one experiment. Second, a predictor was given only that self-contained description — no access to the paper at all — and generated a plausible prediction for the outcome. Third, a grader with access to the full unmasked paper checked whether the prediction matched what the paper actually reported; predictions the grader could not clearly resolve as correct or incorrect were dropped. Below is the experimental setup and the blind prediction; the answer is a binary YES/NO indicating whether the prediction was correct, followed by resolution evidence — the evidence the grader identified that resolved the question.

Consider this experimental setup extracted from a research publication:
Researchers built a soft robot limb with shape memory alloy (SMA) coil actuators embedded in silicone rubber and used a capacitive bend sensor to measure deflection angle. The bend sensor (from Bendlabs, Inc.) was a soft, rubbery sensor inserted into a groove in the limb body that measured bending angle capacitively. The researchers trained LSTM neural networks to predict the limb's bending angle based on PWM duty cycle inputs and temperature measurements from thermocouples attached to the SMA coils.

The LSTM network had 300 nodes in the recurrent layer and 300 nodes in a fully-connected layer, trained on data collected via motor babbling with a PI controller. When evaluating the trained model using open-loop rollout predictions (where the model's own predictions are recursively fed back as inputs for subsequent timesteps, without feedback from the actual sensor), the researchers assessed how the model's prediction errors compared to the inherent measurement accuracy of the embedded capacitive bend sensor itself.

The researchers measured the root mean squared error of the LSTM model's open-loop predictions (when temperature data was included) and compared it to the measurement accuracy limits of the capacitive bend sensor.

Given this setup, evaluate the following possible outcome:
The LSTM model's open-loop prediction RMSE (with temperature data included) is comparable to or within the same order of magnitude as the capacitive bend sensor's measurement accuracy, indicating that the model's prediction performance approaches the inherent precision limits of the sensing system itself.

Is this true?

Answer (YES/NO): YES